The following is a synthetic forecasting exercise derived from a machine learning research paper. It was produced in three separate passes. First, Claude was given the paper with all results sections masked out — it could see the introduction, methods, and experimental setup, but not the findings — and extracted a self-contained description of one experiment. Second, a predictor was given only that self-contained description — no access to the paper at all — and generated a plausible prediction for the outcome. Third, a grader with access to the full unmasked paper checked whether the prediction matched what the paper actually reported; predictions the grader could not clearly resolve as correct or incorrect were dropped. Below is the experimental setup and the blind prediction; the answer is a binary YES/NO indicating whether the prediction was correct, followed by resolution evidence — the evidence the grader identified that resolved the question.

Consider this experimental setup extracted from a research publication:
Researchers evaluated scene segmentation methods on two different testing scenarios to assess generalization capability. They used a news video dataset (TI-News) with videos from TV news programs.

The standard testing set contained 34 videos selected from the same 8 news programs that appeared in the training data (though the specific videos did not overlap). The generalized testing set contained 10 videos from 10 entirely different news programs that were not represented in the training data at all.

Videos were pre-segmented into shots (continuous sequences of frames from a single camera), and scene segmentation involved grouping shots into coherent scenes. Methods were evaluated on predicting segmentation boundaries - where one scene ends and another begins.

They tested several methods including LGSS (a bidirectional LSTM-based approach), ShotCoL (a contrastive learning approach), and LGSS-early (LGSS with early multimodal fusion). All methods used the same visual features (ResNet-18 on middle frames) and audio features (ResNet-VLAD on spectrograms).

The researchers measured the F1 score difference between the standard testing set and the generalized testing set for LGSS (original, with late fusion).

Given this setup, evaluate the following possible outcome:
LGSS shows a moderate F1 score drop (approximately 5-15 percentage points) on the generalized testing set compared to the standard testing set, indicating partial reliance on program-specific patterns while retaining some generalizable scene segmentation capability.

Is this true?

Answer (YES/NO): YES